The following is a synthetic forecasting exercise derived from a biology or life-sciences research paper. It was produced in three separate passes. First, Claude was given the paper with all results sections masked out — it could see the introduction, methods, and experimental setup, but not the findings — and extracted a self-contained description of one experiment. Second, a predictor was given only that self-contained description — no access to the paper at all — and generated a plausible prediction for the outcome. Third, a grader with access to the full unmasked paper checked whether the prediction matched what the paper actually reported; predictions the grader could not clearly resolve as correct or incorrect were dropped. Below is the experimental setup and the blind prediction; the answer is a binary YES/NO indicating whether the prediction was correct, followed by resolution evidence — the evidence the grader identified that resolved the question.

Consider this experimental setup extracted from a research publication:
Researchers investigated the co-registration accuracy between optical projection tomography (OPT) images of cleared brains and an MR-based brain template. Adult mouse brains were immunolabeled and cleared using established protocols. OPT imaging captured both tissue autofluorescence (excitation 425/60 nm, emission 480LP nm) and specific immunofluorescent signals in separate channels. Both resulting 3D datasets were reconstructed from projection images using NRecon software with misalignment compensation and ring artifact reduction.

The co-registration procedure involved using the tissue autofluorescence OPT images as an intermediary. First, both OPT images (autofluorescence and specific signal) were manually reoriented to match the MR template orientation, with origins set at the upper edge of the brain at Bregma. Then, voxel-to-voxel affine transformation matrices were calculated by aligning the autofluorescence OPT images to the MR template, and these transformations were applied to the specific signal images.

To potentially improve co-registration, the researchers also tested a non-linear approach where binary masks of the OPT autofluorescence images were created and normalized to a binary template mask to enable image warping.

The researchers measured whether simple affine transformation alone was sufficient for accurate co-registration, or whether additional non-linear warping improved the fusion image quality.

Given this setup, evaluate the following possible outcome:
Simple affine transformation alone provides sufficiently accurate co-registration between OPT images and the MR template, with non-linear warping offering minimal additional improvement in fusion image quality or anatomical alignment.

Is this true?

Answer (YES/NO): NO